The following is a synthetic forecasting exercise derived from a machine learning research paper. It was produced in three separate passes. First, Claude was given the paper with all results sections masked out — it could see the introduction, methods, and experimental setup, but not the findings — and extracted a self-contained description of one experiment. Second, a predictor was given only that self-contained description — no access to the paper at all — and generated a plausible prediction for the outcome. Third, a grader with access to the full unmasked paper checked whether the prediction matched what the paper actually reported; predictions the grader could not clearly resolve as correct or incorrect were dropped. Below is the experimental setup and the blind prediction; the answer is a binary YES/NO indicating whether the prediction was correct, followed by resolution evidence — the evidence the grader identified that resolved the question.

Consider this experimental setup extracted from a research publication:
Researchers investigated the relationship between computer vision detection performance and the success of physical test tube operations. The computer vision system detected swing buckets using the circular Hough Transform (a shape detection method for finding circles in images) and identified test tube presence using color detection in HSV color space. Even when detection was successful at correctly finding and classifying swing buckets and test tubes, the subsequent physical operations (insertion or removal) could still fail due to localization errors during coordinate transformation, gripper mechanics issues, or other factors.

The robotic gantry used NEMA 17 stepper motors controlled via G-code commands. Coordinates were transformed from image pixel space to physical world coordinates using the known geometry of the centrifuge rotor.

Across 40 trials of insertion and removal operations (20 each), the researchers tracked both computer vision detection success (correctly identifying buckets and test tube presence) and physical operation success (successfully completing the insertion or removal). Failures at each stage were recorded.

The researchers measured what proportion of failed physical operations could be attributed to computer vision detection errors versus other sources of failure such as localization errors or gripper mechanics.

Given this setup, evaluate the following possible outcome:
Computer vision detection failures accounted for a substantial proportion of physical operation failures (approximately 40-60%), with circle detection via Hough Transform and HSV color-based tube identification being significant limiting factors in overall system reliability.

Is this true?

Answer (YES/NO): YES